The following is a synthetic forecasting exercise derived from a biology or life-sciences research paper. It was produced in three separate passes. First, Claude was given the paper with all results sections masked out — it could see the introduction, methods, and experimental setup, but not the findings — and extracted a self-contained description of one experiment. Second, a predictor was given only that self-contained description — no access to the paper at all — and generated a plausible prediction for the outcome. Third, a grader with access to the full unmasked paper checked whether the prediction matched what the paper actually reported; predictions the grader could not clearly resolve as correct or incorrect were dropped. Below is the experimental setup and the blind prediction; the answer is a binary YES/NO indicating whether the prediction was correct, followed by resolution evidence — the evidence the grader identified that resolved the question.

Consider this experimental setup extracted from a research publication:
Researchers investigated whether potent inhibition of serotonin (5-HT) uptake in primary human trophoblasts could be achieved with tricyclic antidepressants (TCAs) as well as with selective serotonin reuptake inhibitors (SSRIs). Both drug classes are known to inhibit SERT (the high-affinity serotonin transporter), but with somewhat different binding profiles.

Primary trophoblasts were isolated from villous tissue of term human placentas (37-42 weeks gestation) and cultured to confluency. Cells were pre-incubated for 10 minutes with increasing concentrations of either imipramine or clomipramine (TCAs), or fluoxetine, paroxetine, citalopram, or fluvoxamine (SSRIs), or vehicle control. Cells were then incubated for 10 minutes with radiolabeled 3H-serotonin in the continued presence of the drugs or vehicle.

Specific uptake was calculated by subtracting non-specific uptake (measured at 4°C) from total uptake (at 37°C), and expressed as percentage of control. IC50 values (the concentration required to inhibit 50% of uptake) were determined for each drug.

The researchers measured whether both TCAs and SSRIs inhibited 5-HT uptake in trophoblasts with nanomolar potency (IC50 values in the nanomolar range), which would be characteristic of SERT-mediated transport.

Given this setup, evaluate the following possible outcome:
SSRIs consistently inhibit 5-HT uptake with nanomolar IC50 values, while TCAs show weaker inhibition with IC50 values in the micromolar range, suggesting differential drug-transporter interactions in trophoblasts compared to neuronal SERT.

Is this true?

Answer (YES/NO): NO